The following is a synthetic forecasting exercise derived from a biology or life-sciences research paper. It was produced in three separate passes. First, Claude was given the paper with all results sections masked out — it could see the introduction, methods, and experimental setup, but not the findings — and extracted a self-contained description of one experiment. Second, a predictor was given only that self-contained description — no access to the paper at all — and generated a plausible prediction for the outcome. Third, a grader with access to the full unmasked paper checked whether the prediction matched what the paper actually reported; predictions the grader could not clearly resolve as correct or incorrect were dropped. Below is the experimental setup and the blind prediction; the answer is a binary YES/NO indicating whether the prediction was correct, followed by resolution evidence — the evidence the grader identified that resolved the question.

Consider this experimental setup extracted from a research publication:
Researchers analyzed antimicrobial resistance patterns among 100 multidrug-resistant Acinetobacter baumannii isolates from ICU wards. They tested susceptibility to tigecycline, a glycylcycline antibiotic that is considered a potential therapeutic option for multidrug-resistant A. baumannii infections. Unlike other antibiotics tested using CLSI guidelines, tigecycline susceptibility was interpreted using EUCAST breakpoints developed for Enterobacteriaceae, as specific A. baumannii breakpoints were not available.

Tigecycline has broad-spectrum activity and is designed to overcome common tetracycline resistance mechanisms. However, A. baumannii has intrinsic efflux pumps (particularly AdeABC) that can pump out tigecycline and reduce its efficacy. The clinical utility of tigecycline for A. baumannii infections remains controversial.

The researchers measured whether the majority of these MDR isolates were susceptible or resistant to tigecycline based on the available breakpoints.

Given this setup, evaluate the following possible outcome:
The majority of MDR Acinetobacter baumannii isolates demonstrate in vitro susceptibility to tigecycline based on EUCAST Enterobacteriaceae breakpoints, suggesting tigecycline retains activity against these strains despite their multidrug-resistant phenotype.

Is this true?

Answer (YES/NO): YES